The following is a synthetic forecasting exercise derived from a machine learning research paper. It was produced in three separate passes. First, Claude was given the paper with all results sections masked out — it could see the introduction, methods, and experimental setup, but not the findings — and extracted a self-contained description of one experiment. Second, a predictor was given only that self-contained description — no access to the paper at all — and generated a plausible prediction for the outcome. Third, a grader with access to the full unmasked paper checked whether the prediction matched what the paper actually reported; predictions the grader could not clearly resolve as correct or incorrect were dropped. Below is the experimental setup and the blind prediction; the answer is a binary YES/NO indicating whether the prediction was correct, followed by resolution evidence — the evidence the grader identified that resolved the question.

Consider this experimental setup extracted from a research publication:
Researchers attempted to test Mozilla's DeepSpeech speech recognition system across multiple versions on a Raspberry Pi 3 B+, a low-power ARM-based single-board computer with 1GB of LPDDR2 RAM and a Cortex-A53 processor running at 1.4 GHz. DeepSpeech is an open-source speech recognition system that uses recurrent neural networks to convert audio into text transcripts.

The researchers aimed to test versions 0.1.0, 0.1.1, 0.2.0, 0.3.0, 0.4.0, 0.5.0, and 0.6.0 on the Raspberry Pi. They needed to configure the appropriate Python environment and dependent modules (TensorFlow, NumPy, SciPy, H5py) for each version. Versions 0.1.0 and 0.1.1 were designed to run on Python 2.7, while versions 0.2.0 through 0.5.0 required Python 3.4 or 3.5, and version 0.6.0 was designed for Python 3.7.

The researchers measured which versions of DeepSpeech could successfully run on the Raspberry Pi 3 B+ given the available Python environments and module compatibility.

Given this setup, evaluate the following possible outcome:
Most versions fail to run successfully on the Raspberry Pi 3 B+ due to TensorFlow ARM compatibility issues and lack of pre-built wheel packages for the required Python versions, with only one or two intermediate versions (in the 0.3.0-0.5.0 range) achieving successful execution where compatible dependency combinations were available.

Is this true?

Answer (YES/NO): NO